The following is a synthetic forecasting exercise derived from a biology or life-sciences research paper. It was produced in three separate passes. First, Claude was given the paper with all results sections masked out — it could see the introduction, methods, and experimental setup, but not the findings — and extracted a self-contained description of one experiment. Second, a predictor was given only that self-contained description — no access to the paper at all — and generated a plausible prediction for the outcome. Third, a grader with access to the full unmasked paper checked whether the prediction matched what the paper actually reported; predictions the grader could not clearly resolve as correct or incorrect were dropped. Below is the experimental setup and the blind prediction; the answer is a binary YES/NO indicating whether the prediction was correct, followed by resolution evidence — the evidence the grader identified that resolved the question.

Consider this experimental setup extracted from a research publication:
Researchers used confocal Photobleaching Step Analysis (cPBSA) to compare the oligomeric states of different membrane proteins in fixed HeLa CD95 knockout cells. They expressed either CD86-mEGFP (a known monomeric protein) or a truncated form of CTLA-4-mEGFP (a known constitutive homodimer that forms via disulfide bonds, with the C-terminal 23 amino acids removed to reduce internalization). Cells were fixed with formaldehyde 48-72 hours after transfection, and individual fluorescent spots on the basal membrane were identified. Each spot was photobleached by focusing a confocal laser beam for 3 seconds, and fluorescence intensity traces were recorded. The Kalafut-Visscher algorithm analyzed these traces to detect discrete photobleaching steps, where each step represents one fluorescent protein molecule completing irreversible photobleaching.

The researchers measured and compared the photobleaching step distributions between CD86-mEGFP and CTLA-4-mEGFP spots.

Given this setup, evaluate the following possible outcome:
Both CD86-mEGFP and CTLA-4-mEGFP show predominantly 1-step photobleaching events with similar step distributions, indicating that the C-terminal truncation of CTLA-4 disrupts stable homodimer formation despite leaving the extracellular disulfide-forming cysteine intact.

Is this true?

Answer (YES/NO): NO